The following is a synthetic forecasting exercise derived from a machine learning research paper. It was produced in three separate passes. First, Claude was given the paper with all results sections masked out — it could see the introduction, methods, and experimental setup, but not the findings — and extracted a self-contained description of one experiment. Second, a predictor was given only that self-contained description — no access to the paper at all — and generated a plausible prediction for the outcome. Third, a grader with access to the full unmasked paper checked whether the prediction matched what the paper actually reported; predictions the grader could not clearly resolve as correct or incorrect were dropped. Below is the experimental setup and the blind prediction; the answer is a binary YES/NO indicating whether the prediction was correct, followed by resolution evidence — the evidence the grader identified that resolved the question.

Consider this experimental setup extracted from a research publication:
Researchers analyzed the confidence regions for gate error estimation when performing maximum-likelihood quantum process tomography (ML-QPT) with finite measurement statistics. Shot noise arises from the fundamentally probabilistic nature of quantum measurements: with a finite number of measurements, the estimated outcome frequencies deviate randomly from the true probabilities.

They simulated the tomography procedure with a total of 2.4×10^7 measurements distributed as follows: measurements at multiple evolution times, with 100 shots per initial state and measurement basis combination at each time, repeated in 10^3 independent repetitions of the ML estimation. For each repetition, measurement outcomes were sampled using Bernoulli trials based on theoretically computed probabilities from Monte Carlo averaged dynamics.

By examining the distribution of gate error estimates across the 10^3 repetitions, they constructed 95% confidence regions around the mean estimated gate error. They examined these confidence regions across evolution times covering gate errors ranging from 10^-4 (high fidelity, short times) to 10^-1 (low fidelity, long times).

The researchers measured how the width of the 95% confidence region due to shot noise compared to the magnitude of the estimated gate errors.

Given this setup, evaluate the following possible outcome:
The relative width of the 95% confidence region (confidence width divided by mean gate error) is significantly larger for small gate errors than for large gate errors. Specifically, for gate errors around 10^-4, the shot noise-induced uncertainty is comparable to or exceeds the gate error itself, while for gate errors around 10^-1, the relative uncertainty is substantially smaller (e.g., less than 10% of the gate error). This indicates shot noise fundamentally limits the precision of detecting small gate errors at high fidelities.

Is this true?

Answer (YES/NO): YES